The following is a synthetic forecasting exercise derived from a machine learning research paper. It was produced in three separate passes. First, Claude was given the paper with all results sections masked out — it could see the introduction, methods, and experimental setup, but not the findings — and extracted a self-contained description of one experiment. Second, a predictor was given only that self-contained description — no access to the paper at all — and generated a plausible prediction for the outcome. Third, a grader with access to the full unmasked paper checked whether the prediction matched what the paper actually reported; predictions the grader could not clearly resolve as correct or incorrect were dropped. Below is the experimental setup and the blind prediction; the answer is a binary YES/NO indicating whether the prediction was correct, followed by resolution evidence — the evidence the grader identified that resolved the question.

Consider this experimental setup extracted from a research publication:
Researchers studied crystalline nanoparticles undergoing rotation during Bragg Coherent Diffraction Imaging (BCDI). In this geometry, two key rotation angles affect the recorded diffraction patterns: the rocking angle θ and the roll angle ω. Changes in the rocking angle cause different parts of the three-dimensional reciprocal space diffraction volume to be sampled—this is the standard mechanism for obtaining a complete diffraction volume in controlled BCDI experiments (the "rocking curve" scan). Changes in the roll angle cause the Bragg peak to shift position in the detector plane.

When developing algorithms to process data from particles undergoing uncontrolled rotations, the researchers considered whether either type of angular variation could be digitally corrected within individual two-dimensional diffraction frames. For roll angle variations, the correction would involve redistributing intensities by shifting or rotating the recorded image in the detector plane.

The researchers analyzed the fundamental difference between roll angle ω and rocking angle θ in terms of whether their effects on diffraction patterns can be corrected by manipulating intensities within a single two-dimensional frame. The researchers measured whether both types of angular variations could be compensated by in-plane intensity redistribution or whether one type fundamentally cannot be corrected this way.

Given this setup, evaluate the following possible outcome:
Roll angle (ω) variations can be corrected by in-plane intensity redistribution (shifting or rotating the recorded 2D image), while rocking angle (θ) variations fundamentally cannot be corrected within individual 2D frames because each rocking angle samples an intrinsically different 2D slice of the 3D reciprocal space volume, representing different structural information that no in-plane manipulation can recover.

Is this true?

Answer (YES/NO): YES